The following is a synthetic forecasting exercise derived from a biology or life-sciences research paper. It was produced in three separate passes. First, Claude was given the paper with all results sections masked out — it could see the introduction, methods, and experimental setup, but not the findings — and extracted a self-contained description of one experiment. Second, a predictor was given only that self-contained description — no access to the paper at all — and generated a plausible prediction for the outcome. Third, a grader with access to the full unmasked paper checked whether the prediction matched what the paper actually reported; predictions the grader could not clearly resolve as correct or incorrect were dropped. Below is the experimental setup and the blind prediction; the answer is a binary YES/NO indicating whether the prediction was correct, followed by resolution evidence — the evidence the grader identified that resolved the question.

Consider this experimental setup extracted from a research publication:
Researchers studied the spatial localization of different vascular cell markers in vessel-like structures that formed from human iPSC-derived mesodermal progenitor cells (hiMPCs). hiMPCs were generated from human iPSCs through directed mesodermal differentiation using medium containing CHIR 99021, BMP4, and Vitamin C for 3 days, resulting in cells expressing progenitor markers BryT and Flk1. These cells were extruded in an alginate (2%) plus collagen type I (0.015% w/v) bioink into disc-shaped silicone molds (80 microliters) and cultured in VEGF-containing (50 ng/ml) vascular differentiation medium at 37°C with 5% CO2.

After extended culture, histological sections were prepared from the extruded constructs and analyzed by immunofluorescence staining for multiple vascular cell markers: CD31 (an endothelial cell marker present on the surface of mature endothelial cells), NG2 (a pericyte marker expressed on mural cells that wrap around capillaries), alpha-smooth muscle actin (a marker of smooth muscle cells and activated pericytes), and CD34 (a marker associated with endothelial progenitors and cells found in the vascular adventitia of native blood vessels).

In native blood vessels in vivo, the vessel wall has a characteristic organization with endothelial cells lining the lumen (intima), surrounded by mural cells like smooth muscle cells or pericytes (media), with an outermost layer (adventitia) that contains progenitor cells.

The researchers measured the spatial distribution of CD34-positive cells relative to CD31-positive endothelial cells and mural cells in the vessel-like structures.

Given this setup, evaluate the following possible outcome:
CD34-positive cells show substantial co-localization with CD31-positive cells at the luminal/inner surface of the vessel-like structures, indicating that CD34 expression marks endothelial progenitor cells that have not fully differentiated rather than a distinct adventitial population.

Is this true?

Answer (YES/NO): NO